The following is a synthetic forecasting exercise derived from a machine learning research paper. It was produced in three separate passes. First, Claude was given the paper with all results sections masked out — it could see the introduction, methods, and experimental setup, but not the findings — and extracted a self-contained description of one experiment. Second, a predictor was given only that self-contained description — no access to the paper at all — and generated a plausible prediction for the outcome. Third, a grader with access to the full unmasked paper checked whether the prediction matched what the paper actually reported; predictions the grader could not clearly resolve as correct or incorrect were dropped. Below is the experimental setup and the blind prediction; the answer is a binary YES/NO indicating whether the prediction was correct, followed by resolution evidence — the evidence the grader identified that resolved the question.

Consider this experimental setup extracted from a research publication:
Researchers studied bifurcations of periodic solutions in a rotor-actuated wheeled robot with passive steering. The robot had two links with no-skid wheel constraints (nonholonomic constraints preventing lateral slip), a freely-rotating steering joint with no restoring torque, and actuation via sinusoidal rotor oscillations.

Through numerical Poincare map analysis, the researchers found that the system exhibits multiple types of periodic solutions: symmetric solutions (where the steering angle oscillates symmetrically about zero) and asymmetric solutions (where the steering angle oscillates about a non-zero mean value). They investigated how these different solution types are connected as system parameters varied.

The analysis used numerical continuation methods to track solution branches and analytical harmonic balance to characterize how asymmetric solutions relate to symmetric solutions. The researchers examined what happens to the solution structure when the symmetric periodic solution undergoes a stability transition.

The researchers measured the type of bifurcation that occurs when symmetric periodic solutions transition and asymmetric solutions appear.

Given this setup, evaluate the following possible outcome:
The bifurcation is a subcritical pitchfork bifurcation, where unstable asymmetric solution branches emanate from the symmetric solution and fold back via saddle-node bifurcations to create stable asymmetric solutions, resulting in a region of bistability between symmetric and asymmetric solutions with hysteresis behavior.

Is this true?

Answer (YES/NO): YES